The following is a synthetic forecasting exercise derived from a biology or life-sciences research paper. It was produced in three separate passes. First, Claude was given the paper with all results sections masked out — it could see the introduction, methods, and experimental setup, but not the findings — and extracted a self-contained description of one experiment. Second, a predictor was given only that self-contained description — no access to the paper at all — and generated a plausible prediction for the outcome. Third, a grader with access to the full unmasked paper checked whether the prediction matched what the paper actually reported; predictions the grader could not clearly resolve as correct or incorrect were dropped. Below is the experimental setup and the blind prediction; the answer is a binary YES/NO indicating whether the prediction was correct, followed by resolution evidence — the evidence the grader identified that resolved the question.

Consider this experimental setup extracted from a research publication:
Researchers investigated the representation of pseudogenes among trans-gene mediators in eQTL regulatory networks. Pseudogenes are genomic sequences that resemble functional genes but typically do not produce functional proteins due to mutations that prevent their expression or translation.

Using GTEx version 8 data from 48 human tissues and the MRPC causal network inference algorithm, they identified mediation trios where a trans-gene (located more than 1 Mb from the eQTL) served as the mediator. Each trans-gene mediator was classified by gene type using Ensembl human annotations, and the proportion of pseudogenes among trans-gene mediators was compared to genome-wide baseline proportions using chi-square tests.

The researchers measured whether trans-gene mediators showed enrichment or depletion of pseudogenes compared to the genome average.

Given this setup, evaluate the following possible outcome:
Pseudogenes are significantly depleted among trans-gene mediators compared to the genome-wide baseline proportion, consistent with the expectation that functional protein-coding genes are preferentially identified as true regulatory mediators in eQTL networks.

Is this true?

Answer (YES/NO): NO